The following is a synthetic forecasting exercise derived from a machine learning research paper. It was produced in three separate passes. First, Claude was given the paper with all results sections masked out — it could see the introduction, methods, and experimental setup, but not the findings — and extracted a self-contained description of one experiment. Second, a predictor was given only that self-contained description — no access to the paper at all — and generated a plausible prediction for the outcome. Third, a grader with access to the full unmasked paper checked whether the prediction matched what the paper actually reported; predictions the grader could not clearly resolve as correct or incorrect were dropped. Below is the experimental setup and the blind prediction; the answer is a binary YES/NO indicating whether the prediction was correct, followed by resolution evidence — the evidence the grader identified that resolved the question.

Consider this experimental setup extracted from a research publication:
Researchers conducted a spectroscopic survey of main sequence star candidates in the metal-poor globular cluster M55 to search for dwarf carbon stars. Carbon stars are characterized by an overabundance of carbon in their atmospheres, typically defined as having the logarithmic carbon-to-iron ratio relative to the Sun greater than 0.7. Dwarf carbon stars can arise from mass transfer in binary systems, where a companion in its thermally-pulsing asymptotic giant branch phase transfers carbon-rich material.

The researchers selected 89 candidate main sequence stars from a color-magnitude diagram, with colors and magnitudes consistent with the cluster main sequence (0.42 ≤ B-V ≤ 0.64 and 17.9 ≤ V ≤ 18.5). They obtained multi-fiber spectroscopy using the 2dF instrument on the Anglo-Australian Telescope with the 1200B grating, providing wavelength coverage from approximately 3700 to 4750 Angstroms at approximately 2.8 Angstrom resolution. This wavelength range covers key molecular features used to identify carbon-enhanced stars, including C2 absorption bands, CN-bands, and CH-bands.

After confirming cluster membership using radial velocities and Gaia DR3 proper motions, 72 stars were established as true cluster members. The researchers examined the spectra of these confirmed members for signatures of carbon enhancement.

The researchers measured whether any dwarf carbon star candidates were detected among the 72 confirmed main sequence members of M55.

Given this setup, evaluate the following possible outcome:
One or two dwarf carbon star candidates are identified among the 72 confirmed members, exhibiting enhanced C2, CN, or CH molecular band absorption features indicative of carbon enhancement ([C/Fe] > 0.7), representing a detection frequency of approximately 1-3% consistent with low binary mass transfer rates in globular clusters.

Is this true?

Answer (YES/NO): YES